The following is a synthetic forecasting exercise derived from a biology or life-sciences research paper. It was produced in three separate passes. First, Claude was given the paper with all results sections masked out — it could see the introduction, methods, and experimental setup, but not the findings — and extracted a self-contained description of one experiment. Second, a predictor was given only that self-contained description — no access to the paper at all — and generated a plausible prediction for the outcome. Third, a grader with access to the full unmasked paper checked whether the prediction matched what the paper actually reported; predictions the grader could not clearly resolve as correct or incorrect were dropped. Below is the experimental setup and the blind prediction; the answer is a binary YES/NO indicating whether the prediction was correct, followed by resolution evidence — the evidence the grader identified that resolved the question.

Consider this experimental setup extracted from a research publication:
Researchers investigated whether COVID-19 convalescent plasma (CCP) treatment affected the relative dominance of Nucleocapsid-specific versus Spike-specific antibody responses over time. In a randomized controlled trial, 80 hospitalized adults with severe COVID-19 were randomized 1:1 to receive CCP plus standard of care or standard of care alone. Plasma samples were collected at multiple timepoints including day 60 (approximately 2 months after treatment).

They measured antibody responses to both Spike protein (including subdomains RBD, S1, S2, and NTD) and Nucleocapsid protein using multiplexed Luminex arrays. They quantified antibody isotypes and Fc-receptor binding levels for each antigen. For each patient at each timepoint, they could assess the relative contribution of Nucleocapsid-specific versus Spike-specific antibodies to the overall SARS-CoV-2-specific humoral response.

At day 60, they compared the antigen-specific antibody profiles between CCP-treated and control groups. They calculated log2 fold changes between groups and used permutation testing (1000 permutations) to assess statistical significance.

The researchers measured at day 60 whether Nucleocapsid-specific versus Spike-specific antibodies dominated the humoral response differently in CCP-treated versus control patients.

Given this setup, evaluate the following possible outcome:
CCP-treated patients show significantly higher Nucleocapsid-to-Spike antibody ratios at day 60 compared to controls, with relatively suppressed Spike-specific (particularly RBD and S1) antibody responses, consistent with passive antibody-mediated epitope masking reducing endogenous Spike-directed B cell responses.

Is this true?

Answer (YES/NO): YES